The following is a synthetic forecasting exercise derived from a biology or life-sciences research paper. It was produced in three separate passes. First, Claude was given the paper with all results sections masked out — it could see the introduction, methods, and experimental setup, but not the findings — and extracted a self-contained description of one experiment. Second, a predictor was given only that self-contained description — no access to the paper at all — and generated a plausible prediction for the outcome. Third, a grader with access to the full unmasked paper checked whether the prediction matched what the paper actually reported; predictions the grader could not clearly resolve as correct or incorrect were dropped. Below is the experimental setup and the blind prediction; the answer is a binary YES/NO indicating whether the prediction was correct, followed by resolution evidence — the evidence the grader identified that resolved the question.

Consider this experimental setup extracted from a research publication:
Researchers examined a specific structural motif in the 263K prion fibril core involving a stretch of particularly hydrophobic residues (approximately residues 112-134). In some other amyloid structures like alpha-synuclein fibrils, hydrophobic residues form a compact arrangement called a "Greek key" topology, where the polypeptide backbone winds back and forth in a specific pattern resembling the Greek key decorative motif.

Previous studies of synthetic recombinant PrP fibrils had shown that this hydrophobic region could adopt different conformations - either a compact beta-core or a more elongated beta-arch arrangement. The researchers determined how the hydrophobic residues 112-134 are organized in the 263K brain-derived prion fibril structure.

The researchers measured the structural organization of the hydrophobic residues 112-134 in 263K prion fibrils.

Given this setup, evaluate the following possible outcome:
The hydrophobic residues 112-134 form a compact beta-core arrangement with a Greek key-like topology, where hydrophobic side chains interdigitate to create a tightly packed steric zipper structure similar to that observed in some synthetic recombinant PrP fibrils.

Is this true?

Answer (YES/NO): NO